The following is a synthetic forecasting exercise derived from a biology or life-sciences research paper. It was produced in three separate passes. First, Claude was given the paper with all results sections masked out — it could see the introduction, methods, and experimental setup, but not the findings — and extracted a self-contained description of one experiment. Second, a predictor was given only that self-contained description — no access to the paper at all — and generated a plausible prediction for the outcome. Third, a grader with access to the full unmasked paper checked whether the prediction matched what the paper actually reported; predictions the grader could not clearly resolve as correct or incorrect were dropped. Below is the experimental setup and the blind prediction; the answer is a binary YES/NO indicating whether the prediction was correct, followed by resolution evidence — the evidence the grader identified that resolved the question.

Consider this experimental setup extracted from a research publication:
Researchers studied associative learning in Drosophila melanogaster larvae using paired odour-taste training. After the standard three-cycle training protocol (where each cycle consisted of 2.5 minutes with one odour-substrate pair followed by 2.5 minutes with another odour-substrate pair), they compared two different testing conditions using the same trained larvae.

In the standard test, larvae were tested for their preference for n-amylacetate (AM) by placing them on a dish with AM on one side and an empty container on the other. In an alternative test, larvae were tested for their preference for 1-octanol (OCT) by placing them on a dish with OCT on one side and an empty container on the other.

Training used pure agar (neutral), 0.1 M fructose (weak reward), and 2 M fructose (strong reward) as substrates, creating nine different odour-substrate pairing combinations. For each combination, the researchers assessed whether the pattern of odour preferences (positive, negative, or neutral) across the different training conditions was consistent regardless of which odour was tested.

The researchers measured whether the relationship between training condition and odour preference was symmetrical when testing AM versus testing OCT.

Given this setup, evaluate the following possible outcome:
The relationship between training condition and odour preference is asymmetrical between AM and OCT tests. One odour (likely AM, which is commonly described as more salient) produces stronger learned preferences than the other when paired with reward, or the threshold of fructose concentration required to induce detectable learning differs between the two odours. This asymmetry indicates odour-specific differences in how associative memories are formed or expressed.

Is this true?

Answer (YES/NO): NO